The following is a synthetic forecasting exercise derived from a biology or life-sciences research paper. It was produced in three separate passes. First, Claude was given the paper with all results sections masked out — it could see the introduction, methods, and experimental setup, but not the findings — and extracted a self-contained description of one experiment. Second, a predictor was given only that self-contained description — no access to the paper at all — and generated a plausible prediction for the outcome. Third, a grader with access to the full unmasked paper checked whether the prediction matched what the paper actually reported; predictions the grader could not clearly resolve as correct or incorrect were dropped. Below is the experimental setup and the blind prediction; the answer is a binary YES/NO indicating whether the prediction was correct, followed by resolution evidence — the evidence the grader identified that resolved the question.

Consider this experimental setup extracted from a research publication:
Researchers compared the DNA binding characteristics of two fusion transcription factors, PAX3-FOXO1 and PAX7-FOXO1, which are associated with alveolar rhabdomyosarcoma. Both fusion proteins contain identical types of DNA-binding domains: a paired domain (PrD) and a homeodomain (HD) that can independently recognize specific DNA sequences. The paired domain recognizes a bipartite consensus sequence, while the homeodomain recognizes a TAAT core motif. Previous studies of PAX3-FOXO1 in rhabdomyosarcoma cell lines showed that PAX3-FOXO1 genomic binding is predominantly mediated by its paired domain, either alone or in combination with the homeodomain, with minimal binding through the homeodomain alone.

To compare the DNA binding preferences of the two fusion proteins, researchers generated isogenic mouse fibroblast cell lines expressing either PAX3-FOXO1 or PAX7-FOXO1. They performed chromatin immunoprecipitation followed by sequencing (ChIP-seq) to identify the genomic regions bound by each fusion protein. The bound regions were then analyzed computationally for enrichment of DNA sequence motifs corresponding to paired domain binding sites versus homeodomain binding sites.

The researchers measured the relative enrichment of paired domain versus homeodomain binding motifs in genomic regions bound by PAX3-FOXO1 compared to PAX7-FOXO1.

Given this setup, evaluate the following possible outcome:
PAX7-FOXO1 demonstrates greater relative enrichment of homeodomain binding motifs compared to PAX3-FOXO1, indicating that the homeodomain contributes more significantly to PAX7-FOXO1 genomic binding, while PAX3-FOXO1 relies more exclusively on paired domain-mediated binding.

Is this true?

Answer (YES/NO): YES